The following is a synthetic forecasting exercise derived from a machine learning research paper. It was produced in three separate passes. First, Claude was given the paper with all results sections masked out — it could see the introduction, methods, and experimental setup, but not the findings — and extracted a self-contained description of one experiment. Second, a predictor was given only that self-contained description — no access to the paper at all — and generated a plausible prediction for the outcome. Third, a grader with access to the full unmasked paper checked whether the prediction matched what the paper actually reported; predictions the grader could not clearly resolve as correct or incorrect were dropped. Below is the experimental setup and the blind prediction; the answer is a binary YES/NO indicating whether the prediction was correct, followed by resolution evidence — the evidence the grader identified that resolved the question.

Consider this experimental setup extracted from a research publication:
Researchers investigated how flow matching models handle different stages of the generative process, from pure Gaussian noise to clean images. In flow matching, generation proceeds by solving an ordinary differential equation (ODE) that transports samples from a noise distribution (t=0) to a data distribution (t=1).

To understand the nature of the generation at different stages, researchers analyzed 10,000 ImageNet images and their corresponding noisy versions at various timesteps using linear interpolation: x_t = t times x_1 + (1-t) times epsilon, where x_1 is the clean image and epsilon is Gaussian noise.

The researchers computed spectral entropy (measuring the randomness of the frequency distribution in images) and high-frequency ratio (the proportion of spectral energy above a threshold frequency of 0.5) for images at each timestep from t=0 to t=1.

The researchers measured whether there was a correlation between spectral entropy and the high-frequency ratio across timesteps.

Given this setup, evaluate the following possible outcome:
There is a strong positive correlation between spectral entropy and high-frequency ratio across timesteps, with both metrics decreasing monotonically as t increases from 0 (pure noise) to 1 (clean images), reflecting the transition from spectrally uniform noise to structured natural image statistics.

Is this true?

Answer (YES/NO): NO